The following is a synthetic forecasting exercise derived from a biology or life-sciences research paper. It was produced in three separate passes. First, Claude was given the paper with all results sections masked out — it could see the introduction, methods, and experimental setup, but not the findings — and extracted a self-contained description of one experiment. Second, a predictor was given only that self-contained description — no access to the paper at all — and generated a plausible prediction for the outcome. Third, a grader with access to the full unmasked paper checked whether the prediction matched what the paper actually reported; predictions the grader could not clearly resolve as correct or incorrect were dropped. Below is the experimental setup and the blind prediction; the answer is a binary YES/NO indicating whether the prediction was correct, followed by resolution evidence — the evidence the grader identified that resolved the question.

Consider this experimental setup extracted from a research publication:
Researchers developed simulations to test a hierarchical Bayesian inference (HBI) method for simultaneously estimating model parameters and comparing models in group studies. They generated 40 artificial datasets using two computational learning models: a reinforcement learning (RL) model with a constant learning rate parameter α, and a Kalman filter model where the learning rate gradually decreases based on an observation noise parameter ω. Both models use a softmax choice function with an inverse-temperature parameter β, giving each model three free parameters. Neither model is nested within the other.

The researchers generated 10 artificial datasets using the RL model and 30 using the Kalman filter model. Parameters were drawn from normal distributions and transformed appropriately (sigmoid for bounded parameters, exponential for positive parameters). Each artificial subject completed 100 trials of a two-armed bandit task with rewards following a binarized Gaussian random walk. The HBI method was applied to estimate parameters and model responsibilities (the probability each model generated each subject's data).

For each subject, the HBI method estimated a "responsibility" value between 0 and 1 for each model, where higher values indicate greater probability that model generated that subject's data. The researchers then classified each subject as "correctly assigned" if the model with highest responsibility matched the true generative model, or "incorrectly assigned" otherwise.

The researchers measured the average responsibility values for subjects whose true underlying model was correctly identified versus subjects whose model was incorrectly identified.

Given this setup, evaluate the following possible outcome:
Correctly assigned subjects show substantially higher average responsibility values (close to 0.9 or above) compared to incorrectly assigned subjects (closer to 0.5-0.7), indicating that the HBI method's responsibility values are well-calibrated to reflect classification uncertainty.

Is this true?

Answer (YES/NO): YES